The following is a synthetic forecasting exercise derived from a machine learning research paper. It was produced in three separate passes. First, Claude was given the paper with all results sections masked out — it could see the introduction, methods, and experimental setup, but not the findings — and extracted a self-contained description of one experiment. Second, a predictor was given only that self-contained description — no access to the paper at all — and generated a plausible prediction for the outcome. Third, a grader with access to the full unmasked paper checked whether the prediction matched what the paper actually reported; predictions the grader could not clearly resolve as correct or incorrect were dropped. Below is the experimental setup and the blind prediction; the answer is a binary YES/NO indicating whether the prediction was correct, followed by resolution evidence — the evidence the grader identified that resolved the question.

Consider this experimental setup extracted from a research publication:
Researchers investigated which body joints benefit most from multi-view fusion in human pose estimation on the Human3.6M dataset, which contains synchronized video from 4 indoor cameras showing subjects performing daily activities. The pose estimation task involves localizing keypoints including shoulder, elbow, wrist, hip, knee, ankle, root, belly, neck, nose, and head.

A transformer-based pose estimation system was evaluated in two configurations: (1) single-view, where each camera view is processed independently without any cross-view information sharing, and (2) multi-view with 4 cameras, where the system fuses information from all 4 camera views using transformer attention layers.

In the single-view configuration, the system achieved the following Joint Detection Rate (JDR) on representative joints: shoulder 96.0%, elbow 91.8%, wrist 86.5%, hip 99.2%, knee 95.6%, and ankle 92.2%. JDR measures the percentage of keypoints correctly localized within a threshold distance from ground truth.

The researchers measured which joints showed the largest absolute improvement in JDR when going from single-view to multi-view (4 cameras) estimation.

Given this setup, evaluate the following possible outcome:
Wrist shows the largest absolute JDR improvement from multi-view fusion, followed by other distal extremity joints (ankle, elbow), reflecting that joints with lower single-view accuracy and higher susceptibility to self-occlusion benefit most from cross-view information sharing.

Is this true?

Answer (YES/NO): NO